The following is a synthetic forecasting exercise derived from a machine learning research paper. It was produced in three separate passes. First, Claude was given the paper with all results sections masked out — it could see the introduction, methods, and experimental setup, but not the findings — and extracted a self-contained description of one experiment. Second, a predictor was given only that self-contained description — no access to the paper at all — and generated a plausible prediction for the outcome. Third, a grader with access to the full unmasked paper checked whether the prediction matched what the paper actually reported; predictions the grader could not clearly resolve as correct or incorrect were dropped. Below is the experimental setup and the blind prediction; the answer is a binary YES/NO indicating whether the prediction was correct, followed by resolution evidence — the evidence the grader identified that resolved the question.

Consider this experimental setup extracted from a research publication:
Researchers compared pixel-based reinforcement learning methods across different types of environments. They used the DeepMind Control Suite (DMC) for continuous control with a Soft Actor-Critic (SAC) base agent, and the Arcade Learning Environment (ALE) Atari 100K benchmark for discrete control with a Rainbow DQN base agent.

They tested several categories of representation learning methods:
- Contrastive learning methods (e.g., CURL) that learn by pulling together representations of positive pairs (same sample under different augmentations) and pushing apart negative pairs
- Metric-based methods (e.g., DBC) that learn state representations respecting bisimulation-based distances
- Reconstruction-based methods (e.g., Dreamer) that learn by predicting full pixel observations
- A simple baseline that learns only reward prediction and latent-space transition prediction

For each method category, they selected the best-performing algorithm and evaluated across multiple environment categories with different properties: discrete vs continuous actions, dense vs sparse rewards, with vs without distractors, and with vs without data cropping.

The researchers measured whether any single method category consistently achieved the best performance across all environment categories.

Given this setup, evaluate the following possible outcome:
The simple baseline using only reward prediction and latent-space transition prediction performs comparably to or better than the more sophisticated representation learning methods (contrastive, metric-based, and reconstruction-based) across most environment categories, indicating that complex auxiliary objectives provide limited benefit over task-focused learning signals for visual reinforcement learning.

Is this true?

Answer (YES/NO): NO